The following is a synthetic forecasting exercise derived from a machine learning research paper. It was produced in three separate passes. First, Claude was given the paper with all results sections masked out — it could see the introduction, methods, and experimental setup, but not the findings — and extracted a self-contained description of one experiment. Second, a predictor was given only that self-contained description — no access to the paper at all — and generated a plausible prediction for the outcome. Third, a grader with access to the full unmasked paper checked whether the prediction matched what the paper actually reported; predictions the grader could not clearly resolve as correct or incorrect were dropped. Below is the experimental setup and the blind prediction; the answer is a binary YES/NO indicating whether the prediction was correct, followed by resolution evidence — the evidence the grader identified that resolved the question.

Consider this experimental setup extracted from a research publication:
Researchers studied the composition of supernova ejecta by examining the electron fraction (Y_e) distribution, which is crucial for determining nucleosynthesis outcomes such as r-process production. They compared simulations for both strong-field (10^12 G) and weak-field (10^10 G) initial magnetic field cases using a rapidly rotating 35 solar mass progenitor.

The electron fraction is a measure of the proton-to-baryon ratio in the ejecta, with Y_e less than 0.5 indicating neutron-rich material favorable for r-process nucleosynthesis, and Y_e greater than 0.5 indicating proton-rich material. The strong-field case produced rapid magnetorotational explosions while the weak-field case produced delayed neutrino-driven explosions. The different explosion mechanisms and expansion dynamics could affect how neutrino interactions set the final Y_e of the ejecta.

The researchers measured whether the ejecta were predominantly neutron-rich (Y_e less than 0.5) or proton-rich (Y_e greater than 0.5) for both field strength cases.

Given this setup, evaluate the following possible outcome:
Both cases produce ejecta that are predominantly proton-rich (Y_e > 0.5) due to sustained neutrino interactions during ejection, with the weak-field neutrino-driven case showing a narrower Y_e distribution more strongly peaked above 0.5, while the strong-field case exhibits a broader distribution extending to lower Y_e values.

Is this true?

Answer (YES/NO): NO